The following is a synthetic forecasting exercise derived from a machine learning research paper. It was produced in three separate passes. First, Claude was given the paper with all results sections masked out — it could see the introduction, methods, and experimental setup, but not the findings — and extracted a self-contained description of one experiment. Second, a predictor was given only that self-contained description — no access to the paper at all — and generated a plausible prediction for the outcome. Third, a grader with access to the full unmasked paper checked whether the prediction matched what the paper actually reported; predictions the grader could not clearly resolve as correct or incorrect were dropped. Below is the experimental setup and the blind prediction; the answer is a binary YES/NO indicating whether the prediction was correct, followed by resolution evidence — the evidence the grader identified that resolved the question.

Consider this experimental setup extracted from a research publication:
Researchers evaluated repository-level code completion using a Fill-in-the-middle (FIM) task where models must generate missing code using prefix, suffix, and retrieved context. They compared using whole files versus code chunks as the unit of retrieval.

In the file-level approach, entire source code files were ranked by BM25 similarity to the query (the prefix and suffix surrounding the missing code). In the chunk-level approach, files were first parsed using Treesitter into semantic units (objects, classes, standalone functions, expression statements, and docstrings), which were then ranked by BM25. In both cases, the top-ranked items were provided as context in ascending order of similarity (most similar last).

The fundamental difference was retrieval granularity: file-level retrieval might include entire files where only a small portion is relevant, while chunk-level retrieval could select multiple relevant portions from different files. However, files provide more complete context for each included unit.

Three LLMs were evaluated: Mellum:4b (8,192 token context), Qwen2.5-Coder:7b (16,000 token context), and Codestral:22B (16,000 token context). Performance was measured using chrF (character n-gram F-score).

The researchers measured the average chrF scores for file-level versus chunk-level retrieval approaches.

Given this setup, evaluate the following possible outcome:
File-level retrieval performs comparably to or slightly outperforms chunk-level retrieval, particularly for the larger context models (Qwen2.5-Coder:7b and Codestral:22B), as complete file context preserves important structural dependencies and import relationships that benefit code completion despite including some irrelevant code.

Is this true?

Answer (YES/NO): NO